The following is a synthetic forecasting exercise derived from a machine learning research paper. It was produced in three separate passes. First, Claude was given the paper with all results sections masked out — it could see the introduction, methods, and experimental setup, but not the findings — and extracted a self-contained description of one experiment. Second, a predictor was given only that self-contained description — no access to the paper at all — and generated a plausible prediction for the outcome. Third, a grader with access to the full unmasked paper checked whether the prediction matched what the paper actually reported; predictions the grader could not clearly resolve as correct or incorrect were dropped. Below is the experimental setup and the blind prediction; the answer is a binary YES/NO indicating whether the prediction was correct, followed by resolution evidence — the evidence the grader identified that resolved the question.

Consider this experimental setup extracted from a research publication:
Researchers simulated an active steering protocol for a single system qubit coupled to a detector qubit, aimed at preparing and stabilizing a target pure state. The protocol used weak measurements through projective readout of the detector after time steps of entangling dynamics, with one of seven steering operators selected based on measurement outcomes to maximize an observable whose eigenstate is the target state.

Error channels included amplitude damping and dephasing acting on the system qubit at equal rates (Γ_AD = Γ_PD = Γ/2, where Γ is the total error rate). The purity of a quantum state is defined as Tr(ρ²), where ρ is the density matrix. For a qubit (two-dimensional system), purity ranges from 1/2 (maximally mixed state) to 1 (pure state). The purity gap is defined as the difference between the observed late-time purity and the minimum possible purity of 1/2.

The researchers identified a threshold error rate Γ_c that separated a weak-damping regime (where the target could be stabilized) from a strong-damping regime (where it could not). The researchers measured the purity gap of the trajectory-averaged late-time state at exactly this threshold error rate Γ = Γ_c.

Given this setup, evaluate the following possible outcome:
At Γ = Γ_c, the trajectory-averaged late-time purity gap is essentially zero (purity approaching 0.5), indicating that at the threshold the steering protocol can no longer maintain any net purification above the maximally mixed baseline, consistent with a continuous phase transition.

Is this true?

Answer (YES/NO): YES